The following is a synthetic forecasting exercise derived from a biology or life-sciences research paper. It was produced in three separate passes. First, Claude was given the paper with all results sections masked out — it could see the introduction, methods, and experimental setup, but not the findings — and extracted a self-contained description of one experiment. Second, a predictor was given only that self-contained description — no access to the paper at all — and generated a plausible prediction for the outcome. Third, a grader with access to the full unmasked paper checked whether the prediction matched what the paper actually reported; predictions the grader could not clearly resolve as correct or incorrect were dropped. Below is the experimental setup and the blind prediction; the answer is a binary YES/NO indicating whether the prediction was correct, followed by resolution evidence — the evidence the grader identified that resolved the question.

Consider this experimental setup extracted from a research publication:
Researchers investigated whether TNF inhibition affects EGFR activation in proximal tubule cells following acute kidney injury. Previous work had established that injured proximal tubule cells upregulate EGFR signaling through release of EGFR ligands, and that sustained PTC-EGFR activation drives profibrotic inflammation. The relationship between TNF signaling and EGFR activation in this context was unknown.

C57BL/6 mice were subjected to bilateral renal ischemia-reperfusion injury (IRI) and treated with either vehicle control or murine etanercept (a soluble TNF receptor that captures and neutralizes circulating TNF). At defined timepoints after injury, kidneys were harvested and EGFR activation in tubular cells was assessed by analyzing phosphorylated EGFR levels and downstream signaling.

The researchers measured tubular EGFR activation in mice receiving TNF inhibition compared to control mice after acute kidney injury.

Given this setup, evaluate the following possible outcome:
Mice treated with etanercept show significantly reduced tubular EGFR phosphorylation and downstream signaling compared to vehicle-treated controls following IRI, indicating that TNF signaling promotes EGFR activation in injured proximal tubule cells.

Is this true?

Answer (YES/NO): NO